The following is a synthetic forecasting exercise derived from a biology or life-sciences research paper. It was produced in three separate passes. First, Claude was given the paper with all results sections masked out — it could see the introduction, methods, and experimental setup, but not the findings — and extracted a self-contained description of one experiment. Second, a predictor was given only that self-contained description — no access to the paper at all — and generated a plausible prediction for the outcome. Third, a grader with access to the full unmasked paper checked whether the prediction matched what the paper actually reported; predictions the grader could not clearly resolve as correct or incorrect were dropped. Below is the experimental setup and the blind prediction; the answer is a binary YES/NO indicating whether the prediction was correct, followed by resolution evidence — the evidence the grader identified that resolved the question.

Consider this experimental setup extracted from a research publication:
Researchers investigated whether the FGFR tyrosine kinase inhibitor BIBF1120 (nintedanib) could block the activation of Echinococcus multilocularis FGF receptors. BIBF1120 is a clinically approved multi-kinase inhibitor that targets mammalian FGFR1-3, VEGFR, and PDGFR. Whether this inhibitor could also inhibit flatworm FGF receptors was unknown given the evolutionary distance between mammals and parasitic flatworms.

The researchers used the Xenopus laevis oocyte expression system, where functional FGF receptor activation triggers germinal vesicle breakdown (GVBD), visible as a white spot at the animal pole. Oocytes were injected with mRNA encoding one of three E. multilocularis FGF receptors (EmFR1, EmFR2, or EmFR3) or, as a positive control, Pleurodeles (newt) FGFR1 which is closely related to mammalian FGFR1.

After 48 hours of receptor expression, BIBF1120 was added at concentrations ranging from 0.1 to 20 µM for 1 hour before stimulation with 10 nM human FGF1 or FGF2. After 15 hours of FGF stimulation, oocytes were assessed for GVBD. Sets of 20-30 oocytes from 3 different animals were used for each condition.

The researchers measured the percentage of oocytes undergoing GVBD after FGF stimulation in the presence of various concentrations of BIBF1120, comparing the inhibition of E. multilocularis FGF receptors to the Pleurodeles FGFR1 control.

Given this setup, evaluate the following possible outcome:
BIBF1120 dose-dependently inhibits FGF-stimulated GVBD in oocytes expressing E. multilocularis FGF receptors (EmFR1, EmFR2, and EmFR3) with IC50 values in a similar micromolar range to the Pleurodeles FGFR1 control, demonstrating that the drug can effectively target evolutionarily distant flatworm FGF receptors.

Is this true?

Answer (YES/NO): NO